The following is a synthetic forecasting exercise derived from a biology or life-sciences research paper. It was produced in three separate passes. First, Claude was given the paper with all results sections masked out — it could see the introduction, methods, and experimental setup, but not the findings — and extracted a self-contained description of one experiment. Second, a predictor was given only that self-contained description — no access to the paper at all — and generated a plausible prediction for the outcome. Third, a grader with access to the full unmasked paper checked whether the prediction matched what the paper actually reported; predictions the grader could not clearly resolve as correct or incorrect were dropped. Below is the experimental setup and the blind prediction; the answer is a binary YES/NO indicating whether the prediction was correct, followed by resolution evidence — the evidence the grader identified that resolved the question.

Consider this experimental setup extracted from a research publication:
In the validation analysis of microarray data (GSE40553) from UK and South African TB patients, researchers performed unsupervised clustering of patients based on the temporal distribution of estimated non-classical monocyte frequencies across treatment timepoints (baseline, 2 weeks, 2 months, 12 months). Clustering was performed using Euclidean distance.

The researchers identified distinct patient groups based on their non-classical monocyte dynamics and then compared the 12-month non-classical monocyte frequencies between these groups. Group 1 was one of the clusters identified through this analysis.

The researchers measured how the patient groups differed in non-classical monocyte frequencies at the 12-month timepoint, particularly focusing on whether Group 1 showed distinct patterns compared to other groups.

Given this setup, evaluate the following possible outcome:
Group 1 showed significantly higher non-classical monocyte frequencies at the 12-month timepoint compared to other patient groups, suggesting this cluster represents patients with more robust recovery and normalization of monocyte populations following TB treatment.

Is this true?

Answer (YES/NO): NO